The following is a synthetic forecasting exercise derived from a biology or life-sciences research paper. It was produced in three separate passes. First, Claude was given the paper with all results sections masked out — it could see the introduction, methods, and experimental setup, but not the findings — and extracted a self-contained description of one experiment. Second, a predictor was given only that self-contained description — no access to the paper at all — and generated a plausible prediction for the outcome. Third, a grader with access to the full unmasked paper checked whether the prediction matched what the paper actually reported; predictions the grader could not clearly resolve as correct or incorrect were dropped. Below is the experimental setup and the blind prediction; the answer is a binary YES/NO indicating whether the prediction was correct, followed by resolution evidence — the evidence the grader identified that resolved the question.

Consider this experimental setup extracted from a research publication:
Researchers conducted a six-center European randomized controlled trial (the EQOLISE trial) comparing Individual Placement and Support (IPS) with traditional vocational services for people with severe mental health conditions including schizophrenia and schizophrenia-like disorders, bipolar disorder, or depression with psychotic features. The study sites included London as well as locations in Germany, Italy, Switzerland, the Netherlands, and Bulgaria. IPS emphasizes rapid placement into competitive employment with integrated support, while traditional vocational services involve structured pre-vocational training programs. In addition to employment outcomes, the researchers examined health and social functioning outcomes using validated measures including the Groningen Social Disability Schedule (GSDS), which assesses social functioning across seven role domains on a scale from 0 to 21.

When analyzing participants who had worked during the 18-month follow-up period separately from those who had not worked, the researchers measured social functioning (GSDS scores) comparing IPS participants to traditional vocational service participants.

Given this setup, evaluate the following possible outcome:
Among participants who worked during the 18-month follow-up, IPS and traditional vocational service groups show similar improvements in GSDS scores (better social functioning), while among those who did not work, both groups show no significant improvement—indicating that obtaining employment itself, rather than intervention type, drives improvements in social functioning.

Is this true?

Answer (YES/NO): NO